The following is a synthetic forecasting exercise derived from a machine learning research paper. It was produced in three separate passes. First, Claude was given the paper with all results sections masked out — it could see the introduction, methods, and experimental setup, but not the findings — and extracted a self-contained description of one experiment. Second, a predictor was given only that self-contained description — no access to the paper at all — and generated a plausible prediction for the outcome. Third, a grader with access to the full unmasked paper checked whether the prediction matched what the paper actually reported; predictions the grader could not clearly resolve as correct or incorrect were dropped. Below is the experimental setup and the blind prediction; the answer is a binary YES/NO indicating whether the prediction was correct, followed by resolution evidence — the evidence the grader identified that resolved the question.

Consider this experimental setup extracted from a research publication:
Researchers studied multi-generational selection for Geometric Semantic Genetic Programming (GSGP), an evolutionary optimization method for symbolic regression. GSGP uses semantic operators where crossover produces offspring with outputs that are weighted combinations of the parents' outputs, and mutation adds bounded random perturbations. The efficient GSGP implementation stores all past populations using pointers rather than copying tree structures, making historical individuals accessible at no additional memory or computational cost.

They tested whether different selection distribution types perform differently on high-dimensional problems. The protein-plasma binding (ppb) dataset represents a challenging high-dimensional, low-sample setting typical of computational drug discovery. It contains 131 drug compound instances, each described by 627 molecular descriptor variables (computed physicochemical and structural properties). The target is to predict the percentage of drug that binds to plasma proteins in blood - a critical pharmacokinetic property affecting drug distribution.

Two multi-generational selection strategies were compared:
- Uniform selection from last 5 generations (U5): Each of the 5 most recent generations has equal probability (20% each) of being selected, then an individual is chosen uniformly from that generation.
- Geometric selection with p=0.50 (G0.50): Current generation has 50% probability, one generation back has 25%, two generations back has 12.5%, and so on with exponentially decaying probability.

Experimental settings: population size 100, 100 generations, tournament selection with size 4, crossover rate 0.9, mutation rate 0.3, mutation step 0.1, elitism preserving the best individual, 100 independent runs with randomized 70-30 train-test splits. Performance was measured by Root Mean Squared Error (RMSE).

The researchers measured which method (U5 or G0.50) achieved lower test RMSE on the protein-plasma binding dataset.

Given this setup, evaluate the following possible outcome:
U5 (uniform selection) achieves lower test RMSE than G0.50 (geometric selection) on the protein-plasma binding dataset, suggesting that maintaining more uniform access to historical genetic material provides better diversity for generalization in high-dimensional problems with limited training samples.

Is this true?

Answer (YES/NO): NO